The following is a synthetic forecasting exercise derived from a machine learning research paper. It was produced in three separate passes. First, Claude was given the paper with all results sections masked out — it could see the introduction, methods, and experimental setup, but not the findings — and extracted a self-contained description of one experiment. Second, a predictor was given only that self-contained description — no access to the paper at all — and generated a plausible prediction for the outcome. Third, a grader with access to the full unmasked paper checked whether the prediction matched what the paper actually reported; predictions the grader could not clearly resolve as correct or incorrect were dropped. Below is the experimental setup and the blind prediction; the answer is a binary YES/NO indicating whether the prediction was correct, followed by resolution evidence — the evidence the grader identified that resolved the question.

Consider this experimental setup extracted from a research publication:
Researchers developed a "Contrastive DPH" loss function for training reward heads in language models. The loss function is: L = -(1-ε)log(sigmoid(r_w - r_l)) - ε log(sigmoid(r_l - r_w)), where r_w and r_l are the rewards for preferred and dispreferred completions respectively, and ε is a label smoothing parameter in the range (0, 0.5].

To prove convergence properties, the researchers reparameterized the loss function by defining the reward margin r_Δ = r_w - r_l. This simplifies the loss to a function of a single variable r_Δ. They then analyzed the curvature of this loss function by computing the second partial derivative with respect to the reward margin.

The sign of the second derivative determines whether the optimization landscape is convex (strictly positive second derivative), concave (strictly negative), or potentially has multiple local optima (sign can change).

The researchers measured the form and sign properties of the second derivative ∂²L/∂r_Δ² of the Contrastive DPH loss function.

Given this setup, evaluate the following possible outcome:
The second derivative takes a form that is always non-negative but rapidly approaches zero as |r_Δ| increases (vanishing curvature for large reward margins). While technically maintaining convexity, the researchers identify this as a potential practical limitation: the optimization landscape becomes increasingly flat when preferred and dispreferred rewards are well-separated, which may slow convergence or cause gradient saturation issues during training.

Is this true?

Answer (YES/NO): NO